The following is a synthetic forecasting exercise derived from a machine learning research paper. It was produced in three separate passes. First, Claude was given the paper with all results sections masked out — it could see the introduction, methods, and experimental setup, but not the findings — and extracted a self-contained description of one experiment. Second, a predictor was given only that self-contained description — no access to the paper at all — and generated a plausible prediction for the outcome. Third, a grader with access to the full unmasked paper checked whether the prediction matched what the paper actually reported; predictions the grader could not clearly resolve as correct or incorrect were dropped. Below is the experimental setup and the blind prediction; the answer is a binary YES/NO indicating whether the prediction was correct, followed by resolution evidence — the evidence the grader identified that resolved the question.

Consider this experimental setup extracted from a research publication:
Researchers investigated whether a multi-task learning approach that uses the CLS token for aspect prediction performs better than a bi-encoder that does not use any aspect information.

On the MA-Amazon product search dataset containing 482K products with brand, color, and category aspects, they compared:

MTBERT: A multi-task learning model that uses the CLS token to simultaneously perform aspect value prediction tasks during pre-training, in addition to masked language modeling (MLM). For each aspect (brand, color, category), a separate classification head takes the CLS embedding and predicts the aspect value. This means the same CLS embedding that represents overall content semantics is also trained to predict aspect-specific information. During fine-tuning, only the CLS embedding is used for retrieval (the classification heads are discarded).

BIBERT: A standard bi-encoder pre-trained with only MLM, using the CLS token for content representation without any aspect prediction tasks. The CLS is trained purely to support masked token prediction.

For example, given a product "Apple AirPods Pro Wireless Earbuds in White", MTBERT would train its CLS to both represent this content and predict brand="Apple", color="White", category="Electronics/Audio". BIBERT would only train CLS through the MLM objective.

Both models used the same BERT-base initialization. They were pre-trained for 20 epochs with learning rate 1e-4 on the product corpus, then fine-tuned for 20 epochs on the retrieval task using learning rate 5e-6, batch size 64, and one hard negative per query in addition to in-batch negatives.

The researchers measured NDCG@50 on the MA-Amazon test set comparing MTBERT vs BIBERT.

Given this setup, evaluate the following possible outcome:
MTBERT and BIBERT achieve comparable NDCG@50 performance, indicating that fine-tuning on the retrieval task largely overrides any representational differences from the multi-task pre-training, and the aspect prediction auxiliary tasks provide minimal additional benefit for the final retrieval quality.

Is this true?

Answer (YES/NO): NO